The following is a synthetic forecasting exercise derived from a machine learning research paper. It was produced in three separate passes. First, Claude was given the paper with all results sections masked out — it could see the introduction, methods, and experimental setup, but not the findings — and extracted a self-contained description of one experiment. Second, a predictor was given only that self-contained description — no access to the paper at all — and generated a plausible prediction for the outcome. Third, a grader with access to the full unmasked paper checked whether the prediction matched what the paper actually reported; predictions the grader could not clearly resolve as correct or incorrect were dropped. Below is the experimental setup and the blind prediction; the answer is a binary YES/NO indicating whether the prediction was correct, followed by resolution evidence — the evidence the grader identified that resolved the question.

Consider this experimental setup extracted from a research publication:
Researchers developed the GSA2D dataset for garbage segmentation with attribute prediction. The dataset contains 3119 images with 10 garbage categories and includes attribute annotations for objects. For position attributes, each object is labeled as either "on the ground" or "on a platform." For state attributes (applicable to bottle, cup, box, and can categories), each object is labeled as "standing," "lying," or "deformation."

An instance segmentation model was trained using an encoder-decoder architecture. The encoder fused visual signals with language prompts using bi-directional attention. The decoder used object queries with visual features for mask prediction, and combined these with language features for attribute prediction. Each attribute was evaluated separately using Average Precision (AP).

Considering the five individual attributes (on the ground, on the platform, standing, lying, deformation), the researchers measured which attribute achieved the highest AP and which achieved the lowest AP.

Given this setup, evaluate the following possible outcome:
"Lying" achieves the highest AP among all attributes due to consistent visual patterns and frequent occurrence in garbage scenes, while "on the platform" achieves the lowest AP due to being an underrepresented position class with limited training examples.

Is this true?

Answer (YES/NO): NO